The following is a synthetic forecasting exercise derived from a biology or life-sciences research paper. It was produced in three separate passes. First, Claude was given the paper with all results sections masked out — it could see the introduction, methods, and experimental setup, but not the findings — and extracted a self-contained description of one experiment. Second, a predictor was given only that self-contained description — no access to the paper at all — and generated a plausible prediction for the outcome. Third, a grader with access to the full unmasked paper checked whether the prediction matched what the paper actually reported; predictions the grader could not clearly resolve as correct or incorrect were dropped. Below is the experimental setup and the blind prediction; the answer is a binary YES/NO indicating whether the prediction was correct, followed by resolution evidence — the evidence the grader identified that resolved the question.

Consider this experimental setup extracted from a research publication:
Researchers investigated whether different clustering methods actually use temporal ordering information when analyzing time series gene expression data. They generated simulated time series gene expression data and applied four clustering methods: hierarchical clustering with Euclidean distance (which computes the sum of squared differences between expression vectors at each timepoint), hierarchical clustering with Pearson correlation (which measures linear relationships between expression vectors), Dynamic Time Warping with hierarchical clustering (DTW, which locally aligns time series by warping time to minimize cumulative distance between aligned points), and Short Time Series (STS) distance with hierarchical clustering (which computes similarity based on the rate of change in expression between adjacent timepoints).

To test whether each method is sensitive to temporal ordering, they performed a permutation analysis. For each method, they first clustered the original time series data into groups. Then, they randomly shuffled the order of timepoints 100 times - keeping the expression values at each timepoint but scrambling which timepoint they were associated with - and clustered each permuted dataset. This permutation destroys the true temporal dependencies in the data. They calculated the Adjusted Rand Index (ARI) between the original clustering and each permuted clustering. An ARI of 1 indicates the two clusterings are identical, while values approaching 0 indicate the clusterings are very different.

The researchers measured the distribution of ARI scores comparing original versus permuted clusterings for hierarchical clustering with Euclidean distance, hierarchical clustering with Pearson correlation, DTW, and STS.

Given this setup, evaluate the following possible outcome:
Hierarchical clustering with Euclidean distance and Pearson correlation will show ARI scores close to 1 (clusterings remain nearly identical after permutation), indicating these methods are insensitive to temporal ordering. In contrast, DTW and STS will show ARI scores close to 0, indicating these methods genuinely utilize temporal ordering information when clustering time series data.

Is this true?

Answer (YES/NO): NO